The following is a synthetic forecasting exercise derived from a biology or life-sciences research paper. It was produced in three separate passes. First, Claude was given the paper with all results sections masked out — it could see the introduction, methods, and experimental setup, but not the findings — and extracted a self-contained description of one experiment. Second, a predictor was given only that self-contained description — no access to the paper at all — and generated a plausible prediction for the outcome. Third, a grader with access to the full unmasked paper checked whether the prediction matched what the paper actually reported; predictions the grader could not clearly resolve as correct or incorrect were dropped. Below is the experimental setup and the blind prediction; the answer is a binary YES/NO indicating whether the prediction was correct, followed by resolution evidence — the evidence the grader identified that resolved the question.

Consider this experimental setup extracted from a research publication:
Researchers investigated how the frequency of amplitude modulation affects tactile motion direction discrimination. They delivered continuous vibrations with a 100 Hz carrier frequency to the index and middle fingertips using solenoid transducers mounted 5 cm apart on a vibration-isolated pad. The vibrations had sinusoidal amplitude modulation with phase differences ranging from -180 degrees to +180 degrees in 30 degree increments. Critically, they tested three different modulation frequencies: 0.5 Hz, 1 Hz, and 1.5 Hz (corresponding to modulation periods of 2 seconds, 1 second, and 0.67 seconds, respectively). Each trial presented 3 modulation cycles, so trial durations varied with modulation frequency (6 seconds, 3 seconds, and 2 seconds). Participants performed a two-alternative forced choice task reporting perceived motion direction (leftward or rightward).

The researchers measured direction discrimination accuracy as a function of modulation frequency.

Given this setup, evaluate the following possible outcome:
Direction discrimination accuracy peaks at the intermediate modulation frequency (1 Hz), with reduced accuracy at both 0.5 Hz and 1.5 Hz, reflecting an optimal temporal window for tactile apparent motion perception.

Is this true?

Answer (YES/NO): NO